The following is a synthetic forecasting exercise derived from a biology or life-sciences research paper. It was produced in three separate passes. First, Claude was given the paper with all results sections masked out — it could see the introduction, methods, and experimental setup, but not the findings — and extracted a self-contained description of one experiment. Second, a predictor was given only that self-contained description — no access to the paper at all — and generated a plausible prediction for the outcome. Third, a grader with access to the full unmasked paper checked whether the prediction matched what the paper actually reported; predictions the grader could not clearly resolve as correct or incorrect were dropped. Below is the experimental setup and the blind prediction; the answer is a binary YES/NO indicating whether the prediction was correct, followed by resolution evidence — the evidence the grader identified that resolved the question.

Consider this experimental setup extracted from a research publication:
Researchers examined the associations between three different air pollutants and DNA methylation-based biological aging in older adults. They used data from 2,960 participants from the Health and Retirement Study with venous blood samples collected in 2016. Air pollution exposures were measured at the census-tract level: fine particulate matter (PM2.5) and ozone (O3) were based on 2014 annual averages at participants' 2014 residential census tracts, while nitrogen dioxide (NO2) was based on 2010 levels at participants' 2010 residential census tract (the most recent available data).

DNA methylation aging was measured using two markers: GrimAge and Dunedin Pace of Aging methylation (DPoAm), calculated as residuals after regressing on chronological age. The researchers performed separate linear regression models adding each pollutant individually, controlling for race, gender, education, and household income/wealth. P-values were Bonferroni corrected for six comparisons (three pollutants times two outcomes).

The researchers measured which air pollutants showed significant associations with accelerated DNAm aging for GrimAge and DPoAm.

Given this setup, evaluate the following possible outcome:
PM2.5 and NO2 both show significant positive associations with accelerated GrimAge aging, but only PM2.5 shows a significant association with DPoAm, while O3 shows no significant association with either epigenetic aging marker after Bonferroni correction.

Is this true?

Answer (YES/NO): NO